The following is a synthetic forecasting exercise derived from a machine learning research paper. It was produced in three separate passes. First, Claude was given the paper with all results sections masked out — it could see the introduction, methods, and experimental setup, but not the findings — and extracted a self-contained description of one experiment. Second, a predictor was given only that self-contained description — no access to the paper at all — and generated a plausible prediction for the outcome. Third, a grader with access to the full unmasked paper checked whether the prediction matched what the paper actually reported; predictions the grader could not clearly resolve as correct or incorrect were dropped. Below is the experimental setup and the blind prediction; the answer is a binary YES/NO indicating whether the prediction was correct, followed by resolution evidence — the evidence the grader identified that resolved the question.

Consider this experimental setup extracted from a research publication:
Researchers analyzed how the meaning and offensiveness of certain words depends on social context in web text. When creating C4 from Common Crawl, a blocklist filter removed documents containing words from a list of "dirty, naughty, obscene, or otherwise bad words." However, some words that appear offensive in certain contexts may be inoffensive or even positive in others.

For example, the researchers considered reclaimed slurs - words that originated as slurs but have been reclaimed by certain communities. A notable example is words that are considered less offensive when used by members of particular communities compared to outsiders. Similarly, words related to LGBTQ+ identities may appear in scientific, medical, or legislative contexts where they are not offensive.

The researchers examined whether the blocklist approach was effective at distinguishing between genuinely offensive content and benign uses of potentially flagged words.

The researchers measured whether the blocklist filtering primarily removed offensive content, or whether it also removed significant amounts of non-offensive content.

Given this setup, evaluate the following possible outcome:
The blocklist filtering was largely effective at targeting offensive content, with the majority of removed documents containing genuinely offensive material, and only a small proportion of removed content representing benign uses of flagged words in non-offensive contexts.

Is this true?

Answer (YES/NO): NO